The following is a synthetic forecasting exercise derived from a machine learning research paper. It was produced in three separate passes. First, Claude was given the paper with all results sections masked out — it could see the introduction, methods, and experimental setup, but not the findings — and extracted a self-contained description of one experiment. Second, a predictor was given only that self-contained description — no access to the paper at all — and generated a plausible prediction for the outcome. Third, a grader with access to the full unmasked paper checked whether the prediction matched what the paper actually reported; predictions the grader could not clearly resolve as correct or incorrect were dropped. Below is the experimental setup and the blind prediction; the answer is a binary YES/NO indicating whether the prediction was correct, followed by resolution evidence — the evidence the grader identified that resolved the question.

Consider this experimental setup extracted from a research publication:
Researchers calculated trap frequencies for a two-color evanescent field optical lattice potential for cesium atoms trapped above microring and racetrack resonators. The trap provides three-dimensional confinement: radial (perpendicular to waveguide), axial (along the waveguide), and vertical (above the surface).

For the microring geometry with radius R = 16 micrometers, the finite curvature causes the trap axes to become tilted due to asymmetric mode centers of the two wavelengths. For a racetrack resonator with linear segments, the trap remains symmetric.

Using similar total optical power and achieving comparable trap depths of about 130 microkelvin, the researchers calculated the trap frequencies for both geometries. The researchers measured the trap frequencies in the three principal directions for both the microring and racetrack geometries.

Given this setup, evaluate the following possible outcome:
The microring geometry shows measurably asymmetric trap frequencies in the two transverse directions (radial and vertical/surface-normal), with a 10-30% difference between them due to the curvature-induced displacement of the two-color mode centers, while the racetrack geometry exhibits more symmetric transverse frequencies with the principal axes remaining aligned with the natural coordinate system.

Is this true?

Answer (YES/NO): NO